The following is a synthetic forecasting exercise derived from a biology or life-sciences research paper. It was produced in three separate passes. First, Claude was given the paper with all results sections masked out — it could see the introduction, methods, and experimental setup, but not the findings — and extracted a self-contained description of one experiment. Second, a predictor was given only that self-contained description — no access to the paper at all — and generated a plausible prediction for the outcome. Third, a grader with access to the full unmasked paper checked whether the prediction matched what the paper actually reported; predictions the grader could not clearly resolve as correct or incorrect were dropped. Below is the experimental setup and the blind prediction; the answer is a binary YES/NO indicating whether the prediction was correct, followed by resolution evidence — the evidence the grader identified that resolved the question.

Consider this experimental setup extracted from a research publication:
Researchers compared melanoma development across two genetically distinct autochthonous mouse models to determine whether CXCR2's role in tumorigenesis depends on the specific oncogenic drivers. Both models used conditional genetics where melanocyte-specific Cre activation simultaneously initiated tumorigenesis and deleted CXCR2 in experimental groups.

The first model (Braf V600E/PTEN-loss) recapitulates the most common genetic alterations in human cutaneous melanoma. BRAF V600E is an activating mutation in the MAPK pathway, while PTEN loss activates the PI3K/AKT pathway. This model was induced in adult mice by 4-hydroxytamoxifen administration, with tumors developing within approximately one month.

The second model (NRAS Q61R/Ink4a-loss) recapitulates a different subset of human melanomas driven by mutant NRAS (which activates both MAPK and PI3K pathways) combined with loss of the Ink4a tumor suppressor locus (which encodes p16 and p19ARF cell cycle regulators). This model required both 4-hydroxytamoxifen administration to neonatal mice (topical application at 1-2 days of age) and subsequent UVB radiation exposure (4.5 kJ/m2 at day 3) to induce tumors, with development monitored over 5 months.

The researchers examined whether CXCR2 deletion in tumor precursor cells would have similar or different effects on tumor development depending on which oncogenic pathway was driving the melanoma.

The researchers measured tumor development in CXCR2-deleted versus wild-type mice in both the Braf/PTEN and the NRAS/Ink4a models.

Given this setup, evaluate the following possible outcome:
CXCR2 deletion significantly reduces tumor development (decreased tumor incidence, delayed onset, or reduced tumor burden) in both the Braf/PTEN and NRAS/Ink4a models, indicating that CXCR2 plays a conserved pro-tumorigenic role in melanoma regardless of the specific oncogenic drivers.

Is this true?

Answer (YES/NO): YES